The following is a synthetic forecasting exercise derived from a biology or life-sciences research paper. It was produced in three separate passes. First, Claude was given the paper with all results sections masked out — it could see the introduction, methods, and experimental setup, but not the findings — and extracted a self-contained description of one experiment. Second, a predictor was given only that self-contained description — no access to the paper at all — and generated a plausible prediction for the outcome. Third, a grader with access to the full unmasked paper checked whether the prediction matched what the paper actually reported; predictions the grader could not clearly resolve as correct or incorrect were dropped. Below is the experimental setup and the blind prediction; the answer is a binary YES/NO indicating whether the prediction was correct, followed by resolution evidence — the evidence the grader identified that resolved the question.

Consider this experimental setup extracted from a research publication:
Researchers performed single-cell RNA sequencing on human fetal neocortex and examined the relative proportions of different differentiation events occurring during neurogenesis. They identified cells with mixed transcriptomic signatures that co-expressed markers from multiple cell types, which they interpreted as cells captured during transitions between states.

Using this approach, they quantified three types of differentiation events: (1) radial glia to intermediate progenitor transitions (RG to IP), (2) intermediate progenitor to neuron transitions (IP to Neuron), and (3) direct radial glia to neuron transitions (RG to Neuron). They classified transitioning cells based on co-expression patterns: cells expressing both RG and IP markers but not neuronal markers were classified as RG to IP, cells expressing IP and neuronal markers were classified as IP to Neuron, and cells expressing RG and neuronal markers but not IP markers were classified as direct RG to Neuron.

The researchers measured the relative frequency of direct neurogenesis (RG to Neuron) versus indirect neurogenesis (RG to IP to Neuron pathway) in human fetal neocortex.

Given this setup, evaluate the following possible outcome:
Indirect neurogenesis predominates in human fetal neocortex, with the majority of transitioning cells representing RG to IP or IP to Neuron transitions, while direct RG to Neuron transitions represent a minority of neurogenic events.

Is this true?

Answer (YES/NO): NO